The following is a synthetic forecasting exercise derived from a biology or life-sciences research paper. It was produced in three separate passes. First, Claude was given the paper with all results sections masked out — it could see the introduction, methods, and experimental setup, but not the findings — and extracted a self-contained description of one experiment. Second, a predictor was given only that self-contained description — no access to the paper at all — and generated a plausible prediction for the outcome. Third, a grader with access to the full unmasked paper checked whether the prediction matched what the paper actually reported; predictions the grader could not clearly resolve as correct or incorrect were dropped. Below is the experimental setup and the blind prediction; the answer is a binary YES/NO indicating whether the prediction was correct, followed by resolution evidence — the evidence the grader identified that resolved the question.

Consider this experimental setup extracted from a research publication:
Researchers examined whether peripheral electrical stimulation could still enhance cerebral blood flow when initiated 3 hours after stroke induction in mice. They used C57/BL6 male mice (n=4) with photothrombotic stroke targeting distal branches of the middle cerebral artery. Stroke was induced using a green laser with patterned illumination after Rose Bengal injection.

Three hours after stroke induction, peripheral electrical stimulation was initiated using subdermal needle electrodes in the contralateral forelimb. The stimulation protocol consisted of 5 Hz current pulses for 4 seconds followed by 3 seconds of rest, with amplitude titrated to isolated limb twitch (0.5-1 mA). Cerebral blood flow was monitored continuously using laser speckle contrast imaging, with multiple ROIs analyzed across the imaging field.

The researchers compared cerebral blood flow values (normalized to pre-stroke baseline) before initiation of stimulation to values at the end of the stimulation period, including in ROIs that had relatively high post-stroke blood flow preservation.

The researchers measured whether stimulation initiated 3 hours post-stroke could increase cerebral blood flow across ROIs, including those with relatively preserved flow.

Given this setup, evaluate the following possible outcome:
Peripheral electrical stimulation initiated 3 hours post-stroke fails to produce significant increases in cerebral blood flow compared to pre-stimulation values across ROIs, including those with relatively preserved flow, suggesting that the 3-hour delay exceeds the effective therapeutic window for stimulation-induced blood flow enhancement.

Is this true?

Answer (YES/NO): YES